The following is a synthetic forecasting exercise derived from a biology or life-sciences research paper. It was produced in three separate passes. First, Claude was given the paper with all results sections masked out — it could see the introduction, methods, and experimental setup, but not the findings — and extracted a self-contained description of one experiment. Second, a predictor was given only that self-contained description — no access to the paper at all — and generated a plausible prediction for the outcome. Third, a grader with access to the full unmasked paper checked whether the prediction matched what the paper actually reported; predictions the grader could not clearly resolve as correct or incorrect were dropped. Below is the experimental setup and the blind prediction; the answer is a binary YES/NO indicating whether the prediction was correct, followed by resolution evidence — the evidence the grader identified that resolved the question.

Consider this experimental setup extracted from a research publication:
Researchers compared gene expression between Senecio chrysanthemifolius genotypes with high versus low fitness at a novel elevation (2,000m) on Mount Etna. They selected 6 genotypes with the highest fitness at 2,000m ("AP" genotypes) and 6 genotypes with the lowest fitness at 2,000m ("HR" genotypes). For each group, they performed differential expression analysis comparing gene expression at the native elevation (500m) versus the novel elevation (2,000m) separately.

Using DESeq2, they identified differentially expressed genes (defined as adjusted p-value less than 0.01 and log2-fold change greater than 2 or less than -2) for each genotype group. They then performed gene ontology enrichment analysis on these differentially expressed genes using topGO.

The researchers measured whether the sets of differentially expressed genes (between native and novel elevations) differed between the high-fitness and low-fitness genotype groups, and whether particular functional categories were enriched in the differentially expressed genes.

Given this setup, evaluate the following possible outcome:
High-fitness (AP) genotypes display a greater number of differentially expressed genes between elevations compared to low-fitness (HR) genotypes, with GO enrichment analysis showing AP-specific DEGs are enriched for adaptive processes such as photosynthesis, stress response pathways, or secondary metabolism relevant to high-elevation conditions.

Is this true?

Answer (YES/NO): NO